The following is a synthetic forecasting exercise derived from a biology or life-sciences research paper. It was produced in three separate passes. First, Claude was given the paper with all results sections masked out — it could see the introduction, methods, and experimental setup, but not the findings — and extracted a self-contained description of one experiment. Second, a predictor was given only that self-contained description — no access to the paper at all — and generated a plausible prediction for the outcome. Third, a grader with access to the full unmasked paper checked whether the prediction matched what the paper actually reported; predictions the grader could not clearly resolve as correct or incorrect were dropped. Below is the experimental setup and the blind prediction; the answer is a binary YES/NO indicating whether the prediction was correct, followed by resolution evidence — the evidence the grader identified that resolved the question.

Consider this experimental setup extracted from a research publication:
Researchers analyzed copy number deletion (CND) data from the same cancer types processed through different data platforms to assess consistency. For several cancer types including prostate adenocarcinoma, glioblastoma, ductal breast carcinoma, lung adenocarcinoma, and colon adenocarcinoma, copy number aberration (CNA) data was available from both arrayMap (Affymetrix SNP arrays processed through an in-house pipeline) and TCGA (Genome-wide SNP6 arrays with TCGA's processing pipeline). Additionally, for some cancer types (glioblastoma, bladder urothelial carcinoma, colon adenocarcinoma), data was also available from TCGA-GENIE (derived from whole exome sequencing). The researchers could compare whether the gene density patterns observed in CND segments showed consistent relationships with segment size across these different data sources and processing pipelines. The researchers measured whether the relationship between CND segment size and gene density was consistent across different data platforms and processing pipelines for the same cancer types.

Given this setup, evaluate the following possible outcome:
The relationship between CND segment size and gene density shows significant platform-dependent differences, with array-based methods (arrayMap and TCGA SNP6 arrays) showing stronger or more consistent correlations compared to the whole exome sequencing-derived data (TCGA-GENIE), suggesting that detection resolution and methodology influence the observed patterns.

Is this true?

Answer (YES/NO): YES